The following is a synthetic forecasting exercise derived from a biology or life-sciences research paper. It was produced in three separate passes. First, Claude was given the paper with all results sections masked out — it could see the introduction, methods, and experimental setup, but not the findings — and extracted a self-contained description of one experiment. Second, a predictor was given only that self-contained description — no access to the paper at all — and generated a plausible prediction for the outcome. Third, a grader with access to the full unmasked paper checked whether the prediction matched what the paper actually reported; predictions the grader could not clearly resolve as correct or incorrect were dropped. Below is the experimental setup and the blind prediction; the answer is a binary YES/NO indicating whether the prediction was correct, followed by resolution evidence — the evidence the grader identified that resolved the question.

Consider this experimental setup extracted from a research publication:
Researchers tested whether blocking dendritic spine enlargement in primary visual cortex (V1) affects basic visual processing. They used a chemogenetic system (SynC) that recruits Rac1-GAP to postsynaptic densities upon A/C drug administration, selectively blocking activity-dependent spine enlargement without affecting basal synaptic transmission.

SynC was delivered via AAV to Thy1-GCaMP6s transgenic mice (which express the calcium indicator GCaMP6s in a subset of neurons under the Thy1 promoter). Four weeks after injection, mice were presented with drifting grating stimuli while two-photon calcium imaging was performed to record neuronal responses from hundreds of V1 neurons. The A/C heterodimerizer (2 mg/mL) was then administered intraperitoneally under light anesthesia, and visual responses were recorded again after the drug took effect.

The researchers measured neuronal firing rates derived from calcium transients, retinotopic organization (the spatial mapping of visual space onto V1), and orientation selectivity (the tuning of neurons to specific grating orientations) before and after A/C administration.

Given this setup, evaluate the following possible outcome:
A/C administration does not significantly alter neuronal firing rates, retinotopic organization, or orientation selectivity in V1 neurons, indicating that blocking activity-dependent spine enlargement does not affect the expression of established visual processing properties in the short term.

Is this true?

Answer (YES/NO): YES